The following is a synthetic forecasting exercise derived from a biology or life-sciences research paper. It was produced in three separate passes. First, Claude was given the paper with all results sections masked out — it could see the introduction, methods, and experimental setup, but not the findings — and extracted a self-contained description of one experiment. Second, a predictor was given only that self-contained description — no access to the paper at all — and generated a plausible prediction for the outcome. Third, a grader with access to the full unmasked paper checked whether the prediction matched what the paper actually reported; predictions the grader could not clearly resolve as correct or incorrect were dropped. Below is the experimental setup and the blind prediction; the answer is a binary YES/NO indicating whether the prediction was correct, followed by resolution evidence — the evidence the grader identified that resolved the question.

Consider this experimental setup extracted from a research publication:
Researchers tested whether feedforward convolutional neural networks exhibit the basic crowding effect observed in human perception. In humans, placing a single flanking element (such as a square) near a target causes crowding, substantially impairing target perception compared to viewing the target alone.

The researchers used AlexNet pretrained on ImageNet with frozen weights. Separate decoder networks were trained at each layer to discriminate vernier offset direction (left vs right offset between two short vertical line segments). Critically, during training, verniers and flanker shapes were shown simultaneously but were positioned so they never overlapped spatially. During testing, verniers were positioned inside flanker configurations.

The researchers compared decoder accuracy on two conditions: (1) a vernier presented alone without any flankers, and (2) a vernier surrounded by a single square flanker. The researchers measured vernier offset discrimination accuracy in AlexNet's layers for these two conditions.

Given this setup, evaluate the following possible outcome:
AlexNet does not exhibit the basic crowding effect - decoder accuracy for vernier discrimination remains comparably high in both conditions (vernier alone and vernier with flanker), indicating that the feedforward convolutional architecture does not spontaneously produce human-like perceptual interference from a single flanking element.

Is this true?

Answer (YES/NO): NO